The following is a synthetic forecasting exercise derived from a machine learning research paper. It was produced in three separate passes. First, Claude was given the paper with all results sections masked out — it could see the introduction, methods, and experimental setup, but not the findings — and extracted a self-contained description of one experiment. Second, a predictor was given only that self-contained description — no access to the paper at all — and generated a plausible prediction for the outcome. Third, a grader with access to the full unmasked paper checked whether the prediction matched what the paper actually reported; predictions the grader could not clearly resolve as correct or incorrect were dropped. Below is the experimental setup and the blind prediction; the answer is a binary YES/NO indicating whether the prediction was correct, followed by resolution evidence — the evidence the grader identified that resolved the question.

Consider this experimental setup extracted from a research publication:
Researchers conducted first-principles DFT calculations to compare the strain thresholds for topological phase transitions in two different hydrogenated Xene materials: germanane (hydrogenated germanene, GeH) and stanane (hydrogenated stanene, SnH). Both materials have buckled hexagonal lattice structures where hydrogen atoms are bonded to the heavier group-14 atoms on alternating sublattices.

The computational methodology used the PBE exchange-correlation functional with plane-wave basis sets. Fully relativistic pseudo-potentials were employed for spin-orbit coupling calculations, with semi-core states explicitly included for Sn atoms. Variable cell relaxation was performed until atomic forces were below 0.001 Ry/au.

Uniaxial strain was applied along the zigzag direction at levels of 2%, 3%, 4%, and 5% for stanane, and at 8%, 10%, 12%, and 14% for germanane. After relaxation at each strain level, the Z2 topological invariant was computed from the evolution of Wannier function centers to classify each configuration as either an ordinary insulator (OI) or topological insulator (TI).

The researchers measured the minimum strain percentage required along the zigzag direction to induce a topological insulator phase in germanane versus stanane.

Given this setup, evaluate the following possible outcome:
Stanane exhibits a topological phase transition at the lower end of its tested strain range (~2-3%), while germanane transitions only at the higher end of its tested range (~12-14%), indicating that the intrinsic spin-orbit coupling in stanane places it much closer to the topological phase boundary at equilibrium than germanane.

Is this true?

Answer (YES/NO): NO